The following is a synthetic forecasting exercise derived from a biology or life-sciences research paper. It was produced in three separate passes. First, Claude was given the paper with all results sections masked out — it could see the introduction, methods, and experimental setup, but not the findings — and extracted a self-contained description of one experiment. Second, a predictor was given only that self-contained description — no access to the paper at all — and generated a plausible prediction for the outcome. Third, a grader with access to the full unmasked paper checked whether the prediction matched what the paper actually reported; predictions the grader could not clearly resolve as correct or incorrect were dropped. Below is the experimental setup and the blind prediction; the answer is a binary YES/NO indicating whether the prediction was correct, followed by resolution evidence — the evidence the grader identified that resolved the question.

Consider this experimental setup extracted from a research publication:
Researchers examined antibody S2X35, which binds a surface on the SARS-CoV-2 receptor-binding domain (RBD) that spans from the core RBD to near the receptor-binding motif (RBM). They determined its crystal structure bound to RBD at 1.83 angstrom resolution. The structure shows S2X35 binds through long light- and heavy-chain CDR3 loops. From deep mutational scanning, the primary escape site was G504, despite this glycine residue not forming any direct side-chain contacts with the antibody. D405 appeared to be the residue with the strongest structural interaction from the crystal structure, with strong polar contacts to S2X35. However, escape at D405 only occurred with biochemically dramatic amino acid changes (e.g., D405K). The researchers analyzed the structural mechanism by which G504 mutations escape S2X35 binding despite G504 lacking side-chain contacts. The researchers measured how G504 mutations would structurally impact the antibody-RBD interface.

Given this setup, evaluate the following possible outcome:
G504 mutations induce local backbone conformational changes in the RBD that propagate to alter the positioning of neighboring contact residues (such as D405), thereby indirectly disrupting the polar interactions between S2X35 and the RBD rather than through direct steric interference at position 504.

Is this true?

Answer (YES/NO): NO